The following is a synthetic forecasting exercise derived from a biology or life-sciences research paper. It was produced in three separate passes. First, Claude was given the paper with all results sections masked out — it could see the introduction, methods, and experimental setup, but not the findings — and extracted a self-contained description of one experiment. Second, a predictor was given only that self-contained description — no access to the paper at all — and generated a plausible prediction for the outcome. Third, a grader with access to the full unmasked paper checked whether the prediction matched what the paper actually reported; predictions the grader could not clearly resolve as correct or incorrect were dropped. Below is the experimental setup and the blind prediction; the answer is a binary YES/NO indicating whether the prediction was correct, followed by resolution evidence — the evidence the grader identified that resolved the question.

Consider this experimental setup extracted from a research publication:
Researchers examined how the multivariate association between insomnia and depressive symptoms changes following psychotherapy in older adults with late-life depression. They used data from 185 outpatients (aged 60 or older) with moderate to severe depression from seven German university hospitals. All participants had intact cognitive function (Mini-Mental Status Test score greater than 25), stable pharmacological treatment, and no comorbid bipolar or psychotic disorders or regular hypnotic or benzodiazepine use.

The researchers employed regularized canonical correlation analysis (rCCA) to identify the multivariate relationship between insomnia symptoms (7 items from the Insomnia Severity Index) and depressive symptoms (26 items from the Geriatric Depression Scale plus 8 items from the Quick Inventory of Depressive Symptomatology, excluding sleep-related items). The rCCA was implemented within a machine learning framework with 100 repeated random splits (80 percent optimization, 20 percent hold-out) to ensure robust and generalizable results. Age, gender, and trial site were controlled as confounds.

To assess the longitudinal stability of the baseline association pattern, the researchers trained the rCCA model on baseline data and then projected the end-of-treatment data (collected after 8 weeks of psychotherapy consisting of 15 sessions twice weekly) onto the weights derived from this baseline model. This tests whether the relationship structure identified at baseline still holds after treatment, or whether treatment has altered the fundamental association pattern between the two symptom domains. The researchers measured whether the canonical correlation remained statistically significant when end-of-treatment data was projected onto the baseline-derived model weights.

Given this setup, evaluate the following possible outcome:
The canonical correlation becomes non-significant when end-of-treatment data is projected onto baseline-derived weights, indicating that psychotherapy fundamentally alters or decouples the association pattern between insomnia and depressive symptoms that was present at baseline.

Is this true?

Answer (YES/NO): NO